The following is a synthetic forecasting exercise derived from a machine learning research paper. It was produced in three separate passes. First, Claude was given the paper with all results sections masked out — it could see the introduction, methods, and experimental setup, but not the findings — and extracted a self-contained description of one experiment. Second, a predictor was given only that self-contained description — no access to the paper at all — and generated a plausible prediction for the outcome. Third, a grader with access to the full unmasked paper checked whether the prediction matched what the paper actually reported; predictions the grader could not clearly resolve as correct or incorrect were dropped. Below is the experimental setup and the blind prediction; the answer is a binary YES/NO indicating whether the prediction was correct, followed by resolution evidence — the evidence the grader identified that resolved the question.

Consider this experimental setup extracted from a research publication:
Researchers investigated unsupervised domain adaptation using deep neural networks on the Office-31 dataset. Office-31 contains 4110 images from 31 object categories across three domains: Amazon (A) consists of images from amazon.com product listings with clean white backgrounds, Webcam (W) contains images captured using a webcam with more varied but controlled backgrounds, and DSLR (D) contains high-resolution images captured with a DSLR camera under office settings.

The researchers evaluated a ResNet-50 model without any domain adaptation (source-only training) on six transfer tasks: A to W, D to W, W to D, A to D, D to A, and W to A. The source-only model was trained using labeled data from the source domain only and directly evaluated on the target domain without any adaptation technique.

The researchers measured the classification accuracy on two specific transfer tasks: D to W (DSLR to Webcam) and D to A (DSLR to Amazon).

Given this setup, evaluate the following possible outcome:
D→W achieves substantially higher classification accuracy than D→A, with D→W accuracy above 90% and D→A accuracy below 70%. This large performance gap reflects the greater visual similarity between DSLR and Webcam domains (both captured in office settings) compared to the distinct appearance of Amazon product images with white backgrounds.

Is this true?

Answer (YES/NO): YES